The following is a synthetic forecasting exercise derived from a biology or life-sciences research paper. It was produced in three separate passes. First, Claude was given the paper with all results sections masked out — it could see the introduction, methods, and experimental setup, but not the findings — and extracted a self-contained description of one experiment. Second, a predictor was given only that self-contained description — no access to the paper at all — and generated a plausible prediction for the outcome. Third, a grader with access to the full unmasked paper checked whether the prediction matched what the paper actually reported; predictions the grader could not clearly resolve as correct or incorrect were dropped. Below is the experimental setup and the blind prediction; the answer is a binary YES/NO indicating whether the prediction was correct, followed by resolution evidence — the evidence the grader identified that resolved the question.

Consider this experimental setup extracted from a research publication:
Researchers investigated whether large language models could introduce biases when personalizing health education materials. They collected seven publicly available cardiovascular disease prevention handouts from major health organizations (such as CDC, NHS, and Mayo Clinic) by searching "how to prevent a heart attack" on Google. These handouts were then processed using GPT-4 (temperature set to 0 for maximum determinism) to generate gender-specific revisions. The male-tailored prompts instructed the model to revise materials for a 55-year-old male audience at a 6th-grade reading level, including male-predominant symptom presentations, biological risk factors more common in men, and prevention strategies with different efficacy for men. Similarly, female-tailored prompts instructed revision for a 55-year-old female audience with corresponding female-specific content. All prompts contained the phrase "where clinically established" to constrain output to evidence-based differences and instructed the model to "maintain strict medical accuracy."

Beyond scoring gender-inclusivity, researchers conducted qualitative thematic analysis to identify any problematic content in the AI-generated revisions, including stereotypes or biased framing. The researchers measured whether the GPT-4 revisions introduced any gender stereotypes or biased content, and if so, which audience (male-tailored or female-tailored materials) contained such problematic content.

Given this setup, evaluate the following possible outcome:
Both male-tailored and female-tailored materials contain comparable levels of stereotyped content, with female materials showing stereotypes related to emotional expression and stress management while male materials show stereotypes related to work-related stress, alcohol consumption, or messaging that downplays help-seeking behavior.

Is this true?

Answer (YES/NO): NO